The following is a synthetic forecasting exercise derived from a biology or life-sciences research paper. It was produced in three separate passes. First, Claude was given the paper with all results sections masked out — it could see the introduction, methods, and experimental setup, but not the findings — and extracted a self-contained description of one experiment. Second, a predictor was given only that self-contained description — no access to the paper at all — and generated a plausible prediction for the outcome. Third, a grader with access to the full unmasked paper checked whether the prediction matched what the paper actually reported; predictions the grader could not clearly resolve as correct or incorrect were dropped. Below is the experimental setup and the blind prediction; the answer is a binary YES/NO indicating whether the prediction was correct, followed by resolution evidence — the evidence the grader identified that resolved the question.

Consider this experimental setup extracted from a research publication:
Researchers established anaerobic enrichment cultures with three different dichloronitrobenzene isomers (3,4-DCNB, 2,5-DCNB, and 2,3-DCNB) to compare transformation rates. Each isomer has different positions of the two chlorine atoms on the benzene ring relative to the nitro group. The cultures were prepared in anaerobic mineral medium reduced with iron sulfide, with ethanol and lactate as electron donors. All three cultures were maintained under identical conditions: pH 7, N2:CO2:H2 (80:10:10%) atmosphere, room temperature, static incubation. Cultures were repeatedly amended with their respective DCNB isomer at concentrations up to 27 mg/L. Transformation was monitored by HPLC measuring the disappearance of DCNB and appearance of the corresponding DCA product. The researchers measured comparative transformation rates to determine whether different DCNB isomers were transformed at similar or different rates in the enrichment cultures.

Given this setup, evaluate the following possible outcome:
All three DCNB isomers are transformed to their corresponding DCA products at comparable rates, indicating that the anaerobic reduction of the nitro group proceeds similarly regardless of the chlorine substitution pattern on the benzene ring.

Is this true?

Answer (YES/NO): NO